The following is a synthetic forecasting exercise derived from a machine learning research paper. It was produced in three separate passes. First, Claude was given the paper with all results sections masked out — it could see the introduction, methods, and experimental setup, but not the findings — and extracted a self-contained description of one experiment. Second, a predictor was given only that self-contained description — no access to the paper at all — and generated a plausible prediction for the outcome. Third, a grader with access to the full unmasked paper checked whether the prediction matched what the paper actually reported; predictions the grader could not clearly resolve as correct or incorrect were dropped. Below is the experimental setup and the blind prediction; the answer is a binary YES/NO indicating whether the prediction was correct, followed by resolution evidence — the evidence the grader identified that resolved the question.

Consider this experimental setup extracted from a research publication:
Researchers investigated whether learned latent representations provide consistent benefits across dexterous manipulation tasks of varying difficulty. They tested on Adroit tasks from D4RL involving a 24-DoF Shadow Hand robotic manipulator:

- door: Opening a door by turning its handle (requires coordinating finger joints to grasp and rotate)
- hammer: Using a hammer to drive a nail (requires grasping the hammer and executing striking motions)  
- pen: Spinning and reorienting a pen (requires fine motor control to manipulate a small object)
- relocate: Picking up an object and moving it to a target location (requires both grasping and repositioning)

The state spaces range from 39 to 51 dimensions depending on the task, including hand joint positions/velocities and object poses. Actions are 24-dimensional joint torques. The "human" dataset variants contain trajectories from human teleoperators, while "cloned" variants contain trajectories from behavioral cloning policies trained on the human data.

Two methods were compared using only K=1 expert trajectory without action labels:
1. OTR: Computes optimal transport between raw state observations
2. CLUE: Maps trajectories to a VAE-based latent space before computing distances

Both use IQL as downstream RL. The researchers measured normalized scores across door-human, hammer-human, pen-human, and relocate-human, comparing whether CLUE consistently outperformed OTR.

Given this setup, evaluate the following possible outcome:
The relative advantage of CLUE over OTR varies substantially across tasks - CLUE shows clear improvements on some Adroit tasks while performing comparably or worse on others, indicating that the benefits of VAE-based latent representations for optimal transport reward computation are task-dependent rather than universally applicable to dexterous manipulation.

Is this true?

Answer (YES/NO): NO